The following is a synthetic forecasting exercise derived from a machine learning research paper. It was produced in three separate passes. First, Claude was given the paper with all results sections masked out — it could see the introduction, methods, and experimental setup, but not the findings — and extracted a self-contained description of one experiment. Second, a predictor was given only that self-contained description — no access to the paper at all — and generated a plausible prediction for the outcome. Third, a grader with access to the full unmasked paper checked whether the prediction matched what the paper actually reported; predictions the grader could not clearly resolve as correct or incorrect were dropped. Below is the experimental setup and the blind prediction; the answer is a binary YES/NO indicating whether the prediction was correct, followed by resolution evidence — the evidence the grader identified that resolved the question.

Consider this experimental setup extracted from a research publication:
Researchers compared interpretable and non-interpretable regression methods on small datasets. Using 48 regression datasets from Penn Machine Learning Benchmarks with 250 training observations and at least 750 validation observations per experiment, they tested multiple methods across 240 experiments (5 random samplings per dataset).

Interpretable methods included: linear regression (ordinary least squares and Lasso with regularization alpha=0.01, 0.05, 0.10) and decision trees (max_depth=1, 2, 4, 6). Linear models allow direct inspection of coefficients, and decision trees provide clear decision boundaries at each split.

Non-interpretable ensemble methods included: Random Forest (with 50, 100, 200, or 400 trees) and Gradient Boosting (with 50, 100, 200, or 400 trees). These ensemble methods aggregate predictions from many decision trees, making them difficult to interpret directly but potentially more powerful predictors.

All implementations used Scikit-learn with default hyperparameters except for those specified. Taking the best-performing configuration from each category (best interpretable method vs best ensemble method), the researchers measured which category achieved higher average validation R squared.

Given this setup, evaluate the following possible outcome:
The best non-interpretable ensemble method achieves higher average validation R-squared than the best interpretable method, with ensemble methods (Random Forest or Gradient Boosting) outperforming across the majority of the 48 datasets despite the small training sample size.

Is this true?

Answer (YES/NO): NO